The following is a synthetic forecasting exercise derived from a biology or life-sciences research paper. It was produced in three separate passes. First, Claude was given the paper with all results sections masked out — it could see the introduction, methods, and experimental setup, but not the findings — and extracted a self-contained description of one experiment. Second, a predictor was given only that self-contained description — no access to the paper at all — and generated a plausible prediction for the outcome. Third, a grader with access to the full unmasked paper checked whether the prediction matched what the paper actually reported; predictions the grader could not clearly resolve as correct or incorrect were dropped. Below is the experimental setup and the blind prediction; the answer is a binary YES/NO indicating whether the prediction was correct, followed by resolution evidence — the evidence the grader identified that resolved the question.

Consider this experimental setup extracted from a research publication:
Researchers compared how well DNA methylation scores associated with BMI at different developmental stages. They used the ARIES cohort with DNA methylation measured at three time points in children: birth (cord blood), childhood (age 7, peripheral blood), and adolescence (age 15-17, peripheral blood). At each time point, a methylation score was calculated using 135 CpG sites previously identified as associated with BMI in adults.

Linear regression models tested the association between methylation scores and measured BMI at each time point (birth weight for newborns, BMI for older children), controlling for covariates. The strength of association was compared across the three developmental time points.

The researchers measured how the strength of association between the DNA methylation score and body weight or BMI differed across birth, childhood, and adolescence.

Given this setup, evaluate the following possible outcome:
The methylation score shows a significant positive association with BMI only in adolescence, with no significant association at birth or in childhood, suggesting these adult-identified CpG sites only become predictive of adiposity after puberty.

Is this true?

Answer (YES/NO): NO